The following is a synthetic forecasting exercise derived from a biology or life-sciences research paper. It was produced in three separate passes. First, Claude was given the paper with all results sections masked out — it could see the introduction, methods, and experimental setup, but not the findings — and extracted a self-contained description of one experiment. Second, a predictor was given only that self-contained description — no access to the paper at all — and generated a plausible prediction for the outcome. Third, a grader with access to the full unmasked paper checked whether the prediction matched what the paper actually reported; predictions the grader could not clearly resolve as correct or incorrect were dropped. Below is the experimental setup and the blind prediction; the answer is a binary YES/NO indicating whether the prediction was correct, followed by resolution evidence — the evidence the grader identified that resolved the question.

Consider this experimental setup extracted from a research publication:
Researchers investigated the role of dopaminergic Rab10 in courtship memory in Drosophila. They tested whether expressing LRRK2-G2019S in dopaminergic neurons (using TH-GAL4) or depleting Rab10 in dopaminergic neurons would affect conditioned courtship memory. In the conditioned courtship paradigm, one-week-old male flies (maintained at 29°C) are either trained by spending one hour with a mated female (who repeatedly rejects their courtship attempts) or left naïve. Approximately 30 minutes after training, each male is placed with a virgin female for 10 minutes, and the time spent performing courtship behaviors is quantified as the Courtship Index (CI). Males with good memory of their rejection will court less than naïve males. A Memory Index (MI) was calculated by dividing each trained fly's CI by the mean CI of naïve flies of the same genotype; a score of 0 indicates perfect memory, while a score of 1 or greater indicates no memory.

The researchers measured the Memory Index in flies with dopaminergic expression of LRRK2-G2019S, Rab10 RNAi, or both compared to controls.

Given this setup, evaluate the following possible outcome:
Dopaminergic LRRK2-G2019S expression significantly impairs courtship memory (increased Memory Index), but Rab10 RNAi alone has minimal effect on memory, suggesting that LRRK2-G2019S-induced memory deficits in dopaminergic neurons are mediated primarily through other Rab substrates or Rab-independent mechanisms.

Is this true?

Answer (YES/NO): NO